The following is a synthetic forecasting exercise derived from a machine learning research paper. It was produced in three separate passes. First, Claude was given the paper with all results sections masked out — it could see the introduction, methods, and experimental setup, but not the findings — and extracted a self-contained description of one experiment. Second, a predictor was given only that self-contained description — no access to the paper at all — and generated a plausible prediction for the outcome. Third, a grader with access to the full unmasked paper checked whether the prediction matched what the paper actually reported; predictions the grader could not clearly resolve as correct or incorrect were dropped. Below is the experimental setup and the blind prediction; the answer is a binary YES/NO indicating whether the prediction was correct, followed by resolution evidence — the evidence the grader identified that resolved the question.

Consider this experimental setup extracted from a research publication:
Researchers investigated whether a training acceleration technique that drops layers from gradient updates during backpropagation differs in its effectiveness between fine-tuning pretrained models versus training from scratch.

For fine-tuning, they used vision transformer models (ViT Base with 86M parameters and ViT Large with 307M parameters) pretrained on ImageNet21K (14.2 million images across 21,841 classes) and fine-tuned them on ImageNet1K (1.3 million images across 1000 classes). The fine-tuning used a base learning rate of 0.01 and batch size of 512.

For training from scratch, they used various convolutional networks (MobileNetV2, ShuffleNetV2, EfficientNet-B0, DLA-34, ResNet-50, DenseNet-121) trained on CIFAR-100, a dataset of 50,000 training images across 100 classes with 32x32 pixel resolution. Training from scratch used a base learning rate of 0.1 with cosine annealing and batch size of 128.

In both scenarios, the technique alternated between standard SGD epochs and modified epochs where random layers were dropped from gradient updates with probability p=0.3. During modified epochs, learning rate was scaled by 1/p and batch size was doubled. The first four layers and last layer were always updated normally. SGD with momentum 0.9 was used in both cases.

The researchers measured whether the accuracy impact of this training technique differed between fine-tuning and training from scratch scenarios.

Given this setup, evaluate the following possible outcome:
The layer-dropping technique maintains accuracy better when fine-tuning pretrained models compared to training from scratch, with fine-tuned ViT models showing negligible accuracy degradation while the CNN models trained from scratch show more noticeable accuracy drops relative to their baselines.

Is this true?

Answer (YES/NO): NO